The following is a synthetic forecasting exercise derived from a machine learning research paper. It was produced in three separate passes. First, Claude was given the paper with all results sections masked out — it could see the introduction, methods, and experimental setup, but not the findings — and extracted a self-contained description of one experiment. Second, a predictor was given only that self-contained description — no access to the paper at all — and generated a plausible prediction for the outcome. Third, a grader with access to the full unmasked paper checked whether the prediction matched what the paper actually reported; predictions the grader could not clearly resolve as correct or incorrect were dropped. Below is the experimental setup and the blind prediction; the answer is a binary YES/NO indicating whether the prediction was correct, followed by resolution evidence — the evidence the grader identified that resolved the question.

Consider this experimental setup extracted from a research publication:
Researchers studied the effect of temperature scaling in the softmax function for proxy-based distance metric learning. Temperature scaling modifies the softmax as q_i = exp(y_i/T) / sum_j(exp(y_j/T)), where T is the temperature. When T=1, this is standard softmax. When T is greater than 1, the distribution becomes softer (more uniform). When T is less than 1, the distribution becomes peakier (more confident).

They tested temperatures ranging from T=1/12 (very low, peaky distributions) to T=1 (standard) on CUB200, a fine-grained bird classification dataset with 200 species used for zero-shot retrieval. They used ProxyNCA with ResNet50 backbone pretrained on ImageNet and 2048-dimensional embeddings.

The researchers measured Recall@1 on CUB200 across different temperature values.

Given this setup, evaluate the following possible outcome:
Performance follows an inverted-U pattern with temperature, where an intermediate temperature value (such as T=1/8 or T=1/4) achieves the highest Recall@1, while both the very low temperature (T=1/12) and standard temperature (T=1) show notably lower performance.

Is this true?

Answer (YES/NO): YES